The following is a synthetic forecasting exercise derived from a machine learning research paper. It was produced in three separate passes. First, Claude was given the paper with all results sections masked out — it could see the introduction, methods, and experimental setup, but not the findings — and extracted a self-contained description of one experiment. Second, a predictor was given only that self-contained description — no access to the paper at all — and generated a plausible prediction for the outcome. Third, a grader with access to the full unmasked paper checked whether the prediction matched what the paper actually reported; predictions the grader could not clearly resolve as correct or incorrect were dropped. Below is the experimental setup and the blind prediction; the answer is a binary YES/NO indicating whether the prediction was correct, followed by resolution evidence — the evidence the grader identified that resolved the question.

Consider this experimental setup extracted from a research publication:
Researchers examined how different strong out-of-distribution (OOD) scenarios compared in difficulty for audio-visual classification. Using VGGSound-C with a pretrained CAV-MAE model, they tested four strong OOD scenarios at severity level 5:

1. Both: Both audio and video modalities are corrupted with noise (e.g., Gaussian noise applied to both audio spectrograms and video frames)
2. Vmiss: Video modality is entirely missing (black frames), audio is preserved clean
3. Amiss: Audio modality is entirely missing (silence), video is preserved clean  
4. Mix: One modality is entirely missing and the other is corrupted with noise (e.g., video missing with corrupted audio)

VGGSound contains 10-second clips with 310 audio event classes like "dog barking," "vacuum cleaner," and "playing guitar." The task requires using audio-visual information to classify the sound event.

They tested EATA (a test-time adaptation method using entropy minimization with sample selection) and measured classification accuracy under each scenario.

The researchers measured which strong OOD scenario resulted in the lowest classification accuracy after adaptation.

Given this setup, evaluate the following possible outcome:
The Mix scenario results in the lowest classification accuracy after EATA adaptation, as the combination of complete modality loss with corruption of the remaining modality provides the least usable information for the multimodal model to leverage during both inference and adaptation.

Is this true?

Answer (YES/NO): YES